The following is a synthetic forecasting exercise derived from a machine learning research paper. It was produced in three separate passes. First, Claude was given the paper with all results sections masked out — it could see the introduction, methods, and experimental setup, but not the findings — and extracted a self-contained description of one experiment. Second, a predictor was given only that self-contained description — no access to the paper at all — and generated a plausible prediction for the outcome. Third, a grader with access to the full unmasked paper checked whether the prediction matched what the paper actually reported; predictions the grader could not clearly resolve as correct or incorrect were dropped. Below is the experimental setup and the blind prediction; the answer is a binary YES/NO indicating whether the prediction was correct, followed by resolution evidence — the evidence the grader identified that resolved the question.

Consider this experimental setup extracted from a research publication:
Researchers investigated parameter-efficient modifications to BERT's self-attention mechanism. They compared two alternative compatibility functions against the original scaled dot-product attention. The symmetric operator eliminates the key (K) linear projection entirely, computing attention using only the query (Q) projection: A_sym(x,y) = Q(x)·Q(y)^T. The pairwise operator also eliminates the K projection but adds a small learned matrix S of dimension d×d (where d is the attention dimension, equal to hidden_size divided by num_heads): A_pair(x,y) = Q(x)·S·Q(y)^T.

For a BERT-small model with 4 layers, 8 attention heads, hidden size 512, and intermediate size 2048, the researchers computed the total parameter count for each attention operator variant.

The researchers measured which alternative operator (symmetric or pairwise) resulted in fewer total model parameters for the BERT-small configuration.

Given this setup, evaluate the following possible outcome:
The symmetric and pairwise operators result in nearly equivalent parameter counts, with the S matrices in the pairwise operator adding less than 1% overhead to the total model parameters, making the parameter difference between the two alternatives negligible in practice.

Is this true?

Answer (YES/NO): NO